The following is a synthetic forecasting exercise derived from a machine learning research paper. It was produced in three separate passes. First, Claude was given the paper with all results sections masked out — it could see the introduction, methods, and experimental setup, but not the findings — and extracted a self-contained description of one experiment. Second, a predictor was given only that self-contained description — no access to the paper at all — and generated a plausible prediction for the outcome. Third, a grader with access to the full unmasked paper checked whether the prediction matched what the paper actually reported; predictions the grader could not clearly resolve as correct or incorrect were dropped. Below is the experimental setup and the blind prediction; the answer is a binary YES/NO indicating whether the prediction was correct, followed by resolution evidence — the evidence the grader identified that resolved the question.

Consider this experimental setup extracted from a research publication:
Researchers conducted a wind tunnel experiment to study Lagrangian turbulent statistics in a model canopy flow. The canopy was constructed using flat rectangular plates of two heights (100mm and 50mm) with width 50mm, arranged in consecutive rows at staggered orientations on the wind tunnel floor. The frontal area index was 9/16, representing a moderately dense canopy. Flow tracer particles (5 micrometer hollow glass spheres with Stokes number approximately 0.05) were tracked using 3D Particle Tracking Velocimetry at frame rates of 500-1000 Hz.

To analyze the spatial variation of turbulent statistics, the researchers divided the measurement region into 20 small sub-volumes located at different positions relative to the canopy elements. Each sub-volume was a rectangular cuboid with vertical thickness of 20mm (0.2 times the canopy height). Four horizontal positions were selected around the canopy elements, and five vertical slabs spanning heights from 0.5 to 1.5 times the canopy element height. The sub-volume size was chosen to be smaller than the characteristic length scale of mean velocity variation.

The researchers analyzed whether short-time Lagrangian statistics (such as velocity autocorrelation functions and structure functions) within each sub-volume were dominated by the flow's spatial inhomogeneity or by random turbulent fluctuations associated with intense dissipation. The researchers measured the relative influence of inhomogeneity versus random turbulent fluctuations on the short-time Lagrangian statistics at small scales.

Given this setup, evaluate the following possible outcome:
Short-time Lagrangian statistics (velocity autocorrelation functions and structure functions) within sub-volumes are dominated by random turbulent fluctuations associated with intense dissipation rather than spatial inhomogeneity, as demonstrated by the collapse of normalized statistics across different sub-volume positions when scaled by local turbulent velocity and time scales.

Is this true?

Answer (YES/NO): NO